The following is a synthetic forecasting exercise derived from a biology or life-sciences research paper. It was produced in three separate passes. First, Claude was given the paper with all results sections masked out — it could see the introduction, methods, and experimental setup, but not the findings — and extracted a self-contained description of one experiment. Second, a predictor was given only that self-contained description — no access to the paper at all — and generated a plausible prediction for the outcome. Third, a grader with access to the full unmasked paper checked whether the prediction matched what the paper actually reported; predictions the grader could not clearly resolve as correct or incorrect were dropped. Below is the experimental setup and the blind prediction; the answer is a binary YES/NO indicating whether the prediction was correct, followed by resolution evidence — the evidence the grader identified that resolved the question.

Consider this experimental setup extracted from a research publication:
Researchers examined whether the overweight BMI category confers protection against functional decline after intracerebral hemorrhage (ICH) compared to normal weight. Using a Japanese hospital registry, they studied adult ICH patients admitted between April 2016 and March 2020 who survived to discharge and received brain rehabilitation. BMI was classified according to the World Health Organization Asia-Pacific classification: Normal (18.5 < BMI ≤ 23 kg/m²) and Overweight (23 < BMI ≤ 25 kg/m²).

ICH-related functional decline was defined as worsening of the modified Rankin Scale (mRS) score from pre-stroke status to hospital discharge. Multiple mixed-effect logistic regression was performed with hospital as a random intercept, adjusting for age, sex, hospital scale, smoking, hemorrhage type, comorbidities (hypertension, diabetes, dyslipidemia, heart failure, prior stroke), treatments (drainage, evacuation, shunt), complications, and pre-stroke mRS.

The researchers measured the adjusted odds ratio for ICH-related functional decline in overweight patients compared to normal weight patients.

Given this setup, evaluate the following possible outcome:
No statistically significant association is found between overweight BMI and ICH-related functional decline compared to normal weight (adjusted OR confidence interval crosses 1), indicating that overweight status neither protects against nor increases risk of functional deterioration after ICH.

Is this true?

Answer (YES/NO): NO